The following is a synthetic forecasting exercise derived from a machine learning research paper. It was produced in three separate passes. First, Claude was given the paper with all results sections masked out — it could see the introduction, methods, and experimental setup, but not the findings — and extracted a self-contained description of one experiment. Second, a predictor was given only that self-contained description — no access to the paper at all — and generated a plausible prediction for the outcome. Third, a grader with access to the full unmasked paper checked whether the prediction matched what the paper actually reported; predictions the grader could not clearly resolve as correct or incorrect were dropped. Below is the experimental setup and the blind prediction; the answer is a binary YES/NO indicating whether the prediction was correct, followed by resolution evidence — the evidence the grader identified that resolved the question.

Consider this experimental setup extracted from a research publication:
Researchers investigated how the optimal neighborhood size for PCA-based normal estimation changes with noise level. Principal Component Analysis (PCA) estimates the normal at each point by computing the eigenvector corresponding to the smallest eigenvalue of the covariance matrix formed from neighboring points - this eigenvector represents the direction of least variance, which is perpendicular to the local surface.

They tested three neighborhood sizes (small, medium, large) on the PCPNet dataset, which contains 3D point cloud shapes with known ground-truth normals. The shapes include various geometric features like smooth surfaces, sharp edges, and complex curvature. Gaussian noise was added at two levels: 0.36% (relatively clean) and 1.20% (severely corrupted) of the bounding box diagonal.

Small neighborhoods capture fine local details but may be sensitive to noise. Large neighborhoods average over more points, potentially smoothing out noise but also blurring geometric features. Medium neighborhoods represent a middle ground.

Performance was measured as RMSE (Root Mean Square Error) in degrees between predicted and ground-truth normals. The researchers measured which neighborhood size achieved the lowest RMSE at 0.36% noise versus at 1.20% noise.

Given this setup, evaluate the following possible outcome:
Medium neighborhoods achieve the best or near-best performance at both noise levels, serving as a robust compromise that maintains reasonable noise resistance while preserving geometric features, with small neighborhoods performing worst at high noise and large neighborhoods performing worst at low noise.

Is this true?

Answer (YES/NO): NO